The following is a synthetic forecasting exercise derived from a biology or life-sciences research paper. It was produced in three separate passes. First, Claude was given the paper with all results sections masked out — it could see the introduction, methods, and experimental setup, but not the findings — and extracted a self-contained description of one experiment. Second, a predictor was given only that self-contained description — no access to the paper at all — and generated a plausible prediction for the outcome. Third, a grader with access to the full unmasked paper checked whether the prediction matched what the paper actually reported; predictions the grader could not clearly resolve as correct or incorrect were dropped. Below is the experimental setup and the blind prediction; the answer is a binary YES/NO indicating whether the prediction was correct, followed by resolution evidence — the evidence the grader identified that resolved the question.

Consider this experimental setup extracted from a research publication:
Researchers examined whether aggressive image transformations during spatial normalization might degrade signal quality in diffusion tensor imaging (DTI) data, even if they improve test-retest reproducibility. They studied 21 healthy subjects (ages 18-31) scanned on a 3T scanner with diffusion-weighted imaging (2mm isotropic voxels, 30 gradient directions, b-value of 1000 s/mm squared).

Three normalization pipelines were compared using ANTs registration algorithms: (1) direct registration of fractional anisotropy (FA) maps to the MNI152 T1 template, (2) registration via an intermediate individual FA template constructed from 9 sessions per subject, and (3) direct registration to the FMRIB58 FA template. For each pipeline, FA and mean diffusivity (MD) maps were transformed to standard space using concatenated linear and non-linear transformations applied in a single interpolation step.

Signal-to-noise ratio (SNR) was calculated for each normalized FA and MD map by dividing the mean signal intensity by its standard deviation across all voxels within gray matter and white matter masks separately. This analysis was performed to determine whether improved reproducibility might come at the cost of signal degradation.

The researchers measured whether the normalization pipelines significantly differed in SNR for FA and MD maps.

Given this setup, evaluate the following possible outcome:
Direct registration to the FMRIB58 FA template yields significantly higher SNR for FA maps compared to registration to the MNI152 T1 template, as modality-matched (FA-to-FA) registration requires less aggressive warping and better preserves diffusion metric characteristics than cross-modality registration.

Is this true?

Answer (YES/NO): NO